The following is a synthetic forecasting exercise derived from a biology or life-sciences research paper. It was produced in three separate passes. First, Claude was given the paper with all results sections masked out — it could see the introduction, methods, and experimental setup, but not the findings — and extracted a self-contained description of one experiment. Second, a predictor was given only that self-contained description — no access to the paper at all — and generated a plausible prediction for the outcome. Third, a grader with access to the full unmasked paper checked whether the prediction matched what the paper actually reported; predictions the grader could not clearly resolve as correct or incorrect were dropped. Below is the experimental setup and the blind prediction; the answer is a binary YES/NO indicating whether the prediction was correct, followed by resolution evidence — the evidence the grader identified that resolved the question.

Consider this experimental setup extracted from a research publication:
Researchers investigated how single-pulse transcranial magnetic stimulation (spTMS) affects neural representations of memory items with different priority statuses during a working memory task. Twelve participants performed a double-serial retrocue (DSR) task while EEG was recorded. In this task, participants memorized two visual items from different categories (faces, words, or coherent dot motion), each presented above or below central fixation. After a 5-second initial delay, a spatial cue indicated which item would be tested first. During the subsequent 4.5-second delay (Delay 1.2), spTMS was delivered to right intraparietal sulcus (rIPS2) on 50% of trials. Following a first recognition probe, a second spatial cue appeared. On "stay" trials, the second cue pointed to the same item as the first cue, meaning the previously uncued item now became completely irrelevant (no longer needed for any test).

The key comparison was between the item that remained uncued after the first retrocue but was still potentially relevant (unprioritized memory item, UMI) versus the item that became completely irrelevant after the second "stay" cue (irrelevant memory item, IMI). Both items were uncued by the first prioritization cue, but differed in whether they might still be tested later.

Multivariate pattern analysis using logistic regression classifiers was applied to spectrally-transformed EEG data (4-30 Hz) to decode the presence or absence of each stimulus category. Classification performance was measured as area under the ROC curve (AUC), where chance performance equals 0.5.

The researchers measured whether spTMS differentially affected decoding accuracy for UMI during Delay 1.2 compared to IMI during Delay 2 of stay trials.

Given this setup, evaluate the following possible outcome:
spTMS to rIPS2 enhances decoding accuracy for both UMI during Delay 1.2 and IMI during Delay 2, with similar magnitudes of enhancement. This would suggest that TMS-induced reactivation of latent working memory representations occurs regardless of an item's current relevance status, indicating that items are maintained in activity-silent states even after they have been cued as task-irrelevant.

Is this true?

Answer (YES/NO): NO